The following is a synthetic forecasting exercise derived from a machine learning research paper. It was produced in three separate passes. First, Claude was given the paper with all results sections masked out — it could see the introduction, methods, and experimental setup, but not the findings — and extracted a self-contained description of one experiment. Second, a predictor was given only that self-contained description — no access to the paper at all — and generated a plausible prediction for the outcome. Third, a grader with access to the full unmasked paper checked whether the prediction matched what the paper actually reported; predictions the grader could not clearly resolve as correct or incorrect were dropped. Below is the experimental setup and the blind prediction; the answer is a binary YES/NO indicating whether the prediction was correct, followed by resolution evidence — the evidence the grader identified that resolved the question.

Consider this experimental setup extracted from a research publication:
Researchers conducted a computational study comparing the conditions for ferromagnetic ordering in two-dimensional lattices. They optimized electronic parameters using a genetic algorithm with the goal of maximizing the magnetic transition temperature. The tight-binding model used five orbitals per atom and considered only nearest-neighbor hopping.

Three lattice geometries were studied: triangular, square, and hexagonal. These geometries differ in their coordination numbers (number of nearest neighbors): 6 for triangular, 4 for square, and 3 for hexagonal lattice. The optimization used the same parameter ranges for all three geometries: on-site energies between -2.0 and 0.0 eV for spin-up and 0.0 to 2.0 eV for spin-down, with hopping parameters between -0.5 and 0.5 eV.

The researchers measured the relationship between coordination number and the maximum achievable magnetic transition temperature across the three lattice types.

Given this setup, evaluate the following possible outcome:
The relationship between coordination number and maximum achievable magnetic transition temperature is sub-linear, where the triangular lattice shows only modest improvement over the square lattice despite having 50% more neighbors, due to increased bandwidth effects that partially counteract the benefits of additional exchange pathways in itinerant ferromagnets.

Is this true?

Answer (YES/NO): NO